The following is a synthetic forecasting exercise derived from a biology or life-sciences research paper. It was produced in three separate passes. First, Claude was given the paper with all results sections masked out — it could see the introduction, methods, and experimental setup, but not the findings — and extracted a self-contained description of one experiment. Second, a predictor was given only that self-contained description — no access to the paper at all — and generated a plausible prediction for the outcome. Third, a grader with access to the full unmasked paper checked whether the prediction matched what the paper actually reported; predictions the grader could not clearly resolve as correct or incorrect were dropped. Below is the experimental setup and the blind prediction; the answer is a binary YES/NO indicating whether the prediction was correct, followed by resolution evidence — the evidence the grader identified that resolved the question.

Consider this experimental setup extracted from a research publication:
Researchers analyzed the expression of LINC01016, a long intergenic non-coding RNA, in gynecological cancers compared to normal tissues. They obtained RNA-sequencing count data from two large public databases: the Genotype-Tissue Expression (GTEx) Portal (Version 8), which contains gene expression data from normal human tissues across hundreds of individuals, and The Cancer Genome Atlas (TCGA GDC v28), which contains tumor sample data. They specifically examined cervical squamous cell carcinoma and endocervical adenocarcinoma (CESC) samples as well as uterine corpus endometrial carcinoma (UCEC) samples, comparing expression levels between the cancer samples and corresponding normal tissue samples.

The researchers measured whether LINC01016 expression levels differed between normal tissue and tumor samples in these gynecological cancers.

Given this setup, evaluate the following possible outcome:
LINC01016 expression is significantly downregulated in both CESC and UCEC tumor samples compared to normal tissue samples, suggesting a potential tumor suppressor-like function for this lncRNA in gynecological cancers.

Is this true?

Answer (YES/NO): YES